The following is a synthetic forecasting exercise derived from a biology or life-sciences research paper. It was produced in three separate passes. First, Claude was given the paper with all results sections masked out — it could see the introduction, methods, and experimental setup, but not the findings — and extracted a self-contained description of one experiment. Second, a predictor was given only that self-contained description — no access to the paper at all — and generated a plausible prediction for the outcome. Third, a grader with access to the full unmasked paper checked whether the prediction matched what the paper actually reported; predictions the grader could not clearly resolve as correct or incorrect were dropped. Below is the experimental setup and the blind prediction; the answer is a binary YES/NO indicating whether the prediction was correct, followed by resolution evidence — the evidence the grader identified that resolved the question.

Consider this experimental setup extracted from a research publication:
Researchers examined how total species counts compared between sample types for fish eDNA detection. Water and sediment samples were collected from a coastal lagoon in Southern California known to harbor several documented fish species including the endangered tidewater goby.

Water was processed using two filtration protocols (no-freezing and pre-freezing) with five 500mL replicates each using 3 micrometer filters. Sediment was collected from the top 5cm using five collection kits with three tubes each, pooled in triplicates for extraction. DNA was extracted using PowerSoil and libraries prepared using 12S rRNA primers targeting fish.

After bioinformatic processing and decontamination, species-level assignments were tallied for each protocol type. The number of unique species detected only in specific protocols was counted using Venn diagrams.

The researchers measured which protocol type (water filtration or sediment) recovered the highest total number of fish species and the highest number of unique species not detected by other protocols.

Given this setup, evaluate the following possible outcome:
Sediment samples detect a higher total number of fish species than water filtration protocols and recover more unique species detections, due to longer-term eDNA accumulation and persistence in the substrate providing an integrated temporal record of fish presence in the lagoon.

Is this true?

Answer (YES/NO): NO